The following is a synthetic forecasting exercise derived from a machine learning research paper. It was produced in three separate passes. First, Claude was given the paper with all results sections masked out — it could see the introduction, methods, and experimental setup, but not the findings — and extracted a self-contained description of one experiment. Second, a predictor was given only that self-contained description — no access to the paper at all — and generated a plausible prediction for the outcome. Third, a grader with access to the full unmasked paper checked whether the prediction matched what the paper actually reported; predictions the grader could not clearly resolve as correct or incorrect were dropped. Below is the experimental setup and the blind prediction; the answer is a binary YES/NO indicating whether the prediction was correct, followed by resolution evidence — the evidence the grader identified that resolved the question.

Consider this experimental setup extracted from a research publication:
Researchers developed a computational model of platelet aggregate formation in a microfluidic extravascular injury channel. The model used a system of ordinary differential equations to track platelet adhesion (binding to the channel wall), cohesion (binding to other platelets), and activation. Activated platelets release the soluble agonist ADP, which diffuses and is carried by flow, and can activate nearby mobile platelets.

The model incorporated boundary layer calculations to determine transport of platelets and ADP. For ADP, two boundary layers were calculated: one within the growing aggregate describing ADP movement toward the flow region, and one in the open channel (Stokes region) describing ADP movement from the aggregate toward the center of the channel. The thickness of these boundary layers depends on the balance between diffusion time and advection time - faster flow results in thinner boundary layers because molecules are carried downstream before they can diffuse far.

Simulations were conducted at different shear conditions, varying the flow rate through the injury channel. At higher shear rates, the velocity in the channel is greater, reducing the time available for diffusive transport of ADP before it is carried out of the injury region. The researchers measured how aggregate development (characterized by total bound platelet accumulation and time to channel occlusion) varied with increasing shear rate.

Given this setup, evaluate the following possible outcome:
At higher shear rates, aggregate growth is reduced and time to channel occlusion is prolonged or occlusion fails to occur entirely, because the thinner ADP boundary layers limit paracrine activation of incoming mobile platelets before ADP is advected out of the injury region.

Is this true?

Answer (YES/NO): YES